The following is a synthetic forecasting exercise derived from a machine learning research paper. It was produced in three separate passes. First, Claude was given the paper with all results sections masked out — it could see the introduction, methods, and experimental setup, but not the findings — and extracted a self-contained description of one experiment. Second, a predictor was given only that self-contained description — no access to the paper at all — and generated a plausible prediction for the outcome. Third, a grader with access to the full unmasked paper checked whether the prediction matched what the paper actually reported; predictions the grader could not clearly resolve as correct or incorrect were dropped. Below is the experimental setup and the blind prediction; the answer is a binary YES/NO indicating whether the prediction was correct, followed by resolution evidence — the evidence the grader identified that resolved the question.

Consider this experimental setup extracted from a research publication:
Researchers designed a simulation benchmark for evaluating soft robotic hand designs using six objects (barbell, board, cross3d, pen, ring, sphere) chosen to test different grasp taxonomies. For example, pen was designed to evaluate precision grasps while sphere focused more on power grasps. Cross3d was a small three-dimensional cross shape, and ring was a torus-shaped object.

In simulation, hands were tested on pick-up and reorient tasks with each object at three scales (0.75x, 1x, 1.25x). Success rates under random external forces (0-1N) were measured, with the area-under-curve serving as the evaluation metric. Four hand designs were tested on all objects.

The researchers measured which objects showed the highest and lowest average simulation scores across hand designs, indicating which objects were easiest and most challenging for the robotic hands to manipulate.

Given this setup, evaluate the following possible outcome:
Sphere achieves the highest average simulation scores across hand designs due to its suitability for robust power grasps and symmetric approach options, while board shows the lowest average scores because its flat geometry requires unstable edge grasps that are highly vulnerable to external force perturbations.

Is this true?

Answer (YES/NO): NO